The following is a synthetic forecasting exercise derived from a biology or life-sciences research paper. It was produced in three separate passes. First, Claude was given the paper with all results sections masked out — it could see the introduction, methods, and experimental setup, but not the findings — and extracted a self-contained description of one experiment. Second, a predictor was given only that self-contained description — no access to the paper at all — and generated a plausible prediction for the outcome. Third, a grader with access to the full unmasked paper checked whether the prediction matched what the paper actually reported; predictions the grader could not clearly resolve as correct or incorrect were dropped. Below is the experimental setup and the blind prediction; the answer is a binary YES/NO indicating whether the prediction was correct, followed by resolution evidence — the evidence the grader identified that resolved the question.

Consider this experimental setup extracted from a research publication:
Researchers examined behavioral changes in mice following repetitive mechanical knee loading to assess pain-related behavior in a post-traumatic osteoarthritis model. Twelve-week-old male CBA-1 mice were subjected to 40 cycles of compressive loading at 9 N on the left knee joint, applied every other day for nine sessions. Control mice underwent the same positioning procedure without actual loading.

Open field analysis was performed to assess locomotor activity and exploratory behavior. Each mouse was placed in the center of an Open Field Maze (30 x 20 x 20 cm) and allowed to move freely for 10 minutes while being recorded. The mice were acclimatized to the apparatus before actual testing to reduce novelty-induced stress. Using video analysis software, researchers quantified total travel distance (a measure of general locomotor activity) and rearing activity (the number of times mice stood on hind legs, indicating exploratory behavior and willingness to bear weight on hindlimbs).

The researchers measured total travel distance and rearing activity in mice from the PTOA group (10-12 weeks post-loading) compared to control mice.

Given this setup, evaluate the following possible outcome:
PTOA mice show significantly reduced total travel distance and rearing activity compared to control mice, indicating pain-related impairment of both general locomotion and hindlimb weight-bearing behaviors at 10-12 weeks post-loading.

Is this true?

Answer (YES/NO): YES